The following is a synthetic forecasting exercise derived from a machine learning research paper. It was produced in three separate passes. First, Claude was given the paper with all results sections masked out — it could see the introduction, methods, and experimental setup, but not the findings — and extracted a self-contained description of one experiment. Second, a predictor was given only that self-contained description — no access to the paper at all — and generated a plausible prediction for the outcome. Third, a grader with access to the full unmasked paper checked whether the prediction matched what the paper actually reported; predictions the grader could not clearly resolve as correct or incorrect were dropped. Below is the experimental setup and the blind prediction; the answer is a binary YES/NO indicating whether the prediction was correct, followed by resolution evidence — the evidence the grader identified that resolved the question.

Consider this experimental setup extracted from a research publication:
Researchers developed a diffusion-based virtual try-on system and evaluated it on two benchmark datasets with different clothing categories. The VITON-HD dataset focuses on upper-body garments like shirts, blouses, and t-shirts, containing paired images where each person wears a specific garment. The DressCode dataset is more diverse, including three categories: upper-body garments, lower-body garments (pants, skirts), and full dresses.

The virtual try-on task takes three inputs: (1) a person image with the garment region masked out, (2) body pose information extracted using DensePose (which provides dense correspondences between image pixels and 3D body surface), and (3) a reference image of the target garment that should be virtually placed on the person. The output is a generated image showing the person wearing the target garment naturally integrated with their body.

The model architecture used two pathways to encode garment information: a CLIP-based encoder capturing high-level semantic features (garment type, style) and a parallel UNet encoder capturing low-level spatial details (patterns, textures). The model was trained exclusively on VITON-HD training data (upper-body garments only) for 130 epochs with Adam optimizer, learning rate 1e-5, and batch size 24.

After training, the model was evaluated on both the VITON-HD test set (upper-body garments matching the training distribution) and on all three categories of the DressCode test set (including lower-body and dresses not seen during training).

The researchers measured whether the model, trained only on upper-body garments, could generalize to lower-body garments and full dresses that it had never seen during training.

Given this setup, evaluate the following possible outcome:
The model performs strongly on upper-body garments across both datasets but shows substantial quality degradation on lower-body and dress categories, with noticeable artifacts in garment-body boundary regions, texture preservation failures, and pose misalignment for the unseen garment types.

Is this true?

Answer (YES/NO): NO